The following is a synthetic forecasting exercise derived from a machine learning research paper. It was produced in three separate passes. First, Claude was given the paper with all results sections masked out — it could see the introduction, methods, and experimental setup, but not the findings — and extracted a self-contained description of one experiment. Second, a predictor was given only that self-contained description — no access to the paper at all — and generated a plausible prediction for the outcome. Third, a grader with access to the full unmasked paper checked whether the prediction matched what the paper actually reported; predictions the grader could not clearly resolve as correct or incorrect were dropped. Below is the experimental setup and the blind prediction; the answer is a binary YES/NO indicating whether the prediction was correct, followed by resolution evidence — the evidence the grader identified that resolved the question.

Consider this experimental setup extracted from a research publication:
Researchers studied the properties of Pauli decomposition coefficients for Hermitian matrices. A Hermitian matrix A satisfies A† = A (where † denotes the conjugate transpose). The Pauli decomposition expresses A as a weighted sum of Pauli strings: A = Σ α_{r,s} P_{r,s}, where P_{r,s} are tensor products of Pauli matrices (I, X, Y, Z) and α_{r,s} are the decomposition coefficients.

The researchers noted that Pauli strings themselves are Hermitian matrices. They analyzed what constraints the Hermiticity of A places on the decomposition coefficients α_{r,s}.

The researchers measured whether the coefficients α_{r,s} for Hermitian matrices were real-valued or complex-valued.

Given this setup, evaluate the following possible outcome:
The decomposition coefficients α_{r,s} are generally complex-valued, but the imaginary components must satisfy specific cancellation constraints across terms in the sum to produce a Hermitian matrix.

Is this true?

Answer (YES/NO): NO